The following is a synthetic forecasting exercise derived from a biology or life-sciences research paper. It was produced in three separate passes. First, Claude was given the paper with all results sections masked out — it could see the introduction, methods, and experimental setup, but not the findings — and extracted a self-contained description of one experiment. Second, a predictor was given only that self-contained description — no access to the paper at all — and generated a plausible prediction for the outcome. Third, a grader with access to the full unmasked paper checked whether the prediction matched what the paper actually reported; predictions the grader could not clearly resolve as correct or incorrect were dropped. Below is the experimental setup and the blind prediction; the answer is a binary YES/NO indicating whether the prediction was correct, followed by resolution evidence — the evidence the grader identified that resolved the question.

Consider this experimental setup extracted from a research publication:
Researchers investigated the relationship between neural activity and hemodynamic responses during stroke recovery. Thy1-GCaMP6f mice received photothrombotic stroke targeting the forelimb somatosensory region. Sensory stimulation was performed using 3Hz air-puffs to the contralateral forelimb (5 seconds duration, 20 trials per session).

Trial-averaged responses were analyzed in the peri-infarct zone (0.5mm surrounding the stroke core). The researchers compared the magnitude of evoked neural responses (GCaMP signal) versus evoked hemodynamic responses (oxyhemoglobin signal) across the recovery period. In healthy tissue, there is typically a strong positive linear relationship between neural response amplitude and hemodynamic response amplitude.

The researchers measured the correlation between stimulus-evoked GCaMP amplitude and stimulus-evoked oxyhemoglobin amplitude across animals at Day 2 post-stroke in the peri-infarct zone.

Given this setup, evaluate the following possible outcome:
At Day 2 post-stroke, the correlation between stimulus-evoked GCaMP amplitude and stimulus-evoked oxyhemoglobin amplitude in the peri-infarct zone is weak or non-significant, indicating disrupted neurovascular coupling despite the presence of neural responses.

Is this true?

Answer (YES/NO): YES